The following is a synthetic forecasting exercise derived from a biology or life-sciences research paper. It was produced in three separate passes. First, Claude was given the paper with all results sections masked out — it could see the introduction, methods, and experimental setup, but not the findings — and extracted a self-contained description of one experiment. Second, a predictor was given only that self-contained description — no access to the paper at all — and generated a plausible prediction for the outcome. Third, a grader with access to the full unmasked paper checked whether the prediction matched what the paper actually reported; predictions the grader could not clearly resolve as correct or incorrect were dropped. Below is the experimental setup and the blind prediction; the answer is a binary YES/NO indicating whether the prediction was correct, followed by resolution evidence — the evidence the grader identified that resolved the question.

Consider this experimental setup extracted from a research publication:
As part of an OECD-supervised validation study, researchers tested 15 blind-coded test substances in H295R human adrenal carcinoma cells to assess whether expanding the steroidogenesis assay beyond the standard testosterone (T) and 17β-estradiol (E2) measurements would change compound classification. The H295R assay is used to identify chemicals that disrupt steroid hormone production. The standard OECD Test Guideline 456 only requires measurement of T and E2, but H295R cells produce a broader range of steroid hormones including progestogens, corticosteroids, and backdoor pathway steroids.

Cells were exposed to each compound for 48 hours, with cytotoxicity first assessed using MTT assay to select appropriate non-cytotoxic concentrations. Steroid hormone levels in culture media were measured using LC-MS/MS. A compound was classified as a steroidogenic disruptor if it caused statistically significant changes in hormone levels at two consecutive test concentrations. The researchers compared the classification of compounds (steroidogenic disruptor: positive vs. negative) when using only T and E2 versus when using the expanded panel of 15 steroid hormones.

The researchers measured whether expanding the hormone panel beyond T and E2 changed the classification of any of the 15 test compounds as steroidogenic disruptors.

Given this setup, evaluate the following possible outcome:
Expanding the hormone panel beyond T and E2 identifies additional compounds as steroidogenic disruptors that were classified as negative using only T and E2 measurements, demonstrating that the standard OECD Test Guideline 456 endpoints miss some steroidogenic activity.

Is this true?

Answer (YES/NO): NO